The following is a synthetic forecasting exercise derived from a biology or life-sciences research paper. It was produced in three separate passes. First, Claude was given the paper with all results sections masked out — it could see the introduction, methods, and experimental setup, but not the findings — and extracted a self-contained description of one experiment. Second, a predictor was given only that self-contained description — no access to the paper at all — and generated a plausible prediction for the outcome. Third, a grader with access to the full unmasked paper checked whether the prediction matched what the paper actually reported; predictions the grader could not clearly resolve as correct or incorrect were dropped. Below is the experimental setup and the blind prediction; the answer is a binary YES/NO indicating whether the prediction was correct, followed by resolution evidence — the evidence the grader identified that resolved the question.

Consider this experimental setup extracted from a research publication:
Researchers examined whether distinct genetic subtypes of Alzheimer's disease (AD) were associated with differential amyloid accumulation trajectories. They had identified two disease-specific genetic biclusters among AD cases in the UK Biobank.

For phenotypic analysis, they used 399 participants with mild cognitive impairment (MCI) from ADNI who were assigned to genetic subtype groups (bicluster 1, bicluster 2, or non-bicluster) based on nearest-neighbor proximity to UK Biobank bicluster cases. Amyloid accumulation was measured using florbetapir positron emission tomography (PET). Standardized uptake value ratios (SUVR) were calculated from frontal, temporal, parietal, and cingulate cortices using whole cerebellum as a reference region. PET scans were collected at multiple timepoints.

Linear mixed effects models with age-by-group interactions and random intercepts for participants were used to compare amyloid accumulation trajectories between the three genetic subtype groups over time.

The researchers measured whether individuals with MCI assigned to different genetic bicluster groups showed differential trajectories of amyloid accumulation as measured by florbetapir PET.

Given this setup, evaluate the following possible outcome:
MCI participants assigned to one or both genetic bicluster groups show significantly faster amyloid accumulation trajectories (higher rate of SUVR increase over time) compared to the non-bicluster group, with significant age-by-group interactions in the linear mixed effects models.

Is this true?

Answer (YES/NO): NO